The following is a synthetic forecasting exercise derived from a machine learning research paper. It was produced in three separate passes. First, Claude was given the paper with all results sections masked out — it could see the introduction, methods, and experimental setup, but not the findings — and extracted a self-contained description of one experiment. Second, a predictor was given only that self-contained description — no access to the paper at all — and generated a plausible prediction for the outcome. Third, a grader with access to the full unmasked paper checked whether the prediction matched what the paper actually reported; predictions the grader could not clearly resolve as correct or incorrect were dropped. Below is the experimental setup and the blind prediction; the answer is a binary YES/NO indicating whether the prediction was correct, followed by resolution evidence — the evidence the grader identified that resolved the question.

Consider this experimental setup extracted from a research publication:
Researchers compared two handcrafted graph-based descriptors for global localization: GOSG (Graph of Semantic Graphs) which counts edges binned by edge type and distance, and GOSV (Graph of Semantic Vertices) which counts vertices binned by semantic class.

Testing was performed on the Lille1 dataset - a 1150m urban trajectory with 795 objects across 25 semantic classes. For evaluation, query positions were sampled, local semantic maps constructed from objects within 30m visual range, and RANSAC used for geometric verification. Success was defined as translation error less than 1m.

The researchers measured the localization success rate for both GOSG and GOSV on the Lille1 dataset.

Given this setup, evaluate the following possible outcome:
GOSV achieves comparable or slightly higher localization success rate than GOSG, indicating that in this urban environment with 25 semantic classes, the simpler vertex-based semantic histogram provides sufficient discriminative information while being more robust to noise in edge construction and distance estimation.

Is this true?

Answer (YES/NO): NO